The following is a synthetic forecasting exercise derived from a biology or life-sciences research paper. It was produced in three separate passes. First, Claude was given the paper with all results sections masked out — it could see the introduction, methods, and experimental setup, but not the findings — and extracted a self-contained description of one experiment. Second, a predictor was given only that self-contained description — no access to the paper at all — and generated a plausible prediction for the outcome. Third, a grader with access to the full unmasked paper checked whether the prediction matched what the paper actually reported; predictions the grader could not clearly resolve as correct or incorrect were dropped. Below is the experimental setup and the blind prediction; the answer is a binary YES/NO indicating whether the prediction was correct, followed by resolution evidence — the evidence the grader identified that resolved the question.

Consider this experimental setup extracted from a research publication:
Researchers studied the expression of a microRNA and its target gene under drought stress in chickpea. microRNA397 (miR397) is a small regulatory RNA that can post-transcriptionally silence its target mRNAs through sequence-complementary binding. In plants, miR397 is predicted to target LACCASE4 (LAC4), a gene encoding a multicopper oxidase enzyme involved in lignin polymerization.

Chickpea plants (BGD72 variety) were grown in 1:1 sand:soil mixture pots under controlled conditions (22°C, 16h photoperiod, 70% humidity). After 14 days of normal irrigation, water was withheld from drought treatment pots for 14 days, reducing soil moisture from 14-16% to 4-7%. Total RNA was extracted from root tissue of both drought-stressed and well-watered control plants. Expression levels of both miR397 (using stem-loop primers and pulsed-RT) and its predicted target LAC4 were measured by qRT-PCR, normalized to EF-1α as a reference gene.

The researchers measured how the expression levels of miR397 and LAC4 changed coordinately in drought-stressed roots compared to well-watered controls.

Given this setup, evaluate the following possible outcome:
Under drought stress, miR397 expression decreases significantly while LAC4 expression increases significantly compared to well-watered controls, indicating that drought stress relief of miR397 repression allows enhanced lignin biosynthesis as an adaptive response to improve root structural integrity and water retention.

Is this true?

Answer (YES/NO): YES